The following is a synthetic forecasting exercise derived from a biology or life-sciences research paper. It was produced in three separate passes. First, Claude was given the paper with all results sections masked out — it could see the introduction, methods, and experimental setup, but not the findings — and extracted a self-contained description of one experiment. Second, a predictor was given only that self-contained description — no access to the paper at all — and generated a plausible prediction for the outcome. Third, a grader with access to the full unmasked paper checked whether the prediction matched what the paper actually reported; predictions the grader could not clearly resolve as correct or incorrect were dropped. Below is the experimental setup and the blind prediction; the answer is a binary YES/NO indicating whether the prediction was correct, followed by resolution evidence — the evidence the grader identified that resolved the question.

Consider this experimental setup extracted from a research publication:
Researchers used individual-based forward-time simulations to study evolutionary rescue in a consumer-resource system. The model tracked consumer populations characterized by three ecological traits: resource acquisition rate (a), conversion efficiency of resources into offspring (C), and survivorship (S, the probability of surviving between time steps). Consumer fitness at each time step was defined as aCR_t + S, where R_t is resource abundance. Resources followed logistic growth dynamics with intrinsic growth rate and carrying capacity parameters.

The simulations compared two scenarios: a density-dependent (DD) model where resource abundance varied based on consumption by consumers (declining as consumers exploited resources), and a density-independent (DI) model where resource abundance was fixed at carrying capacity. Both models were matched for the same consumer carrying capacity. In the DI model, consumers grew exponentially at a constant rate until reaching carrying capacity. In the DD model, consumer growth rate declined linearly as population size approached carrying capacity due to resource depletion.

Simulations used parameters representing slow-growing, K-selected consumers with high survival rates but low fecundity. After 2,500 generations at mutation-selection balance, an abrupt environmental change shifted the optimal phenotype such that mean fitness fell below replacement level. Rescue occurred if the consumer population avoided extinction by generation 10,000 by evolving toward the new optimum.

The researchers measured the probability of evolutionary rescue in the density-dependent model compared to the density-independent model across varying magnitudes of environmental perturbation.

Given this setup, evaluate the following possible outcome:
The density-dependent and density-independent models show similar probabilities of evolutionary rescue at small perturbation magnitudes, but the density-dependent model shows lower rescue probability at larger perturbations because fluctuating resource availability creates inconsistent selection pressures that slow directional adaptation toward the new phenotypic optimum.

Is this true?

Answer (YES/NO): NO